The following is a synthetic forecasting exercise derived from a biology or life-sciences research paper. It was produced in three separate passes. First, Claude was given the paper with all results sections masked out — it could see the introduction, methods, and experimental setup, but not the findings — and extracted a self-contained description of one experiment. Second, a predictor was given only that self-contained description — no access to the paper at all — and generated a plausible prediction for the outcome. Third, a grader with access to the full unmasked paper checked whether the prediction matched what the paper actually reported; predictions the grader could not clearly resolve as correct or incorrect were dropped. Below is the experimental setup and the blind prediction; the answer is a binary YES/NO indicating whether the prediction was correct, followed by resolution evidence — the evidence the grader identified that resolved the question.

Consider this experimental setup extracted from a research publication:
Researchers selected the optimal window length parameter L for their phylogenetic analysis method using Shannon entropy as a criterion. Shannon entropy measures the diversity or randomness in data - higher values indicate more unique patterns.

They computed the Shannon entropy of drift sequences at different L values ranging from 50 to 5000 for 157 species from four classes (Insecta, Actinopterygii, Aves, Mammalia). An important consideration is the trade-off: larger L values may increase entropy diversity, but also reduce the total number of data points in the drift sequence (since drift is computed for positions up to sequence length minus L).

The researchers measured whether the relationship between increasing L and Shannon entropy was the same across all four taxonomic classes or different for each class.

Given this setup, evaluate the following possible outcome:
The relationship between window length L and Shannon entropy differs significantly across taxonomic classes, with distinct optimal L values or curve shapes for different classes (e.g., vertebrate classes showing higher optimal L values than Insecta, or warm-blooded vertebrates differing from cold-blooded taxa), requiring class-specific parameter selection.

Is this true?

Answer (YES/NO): NO